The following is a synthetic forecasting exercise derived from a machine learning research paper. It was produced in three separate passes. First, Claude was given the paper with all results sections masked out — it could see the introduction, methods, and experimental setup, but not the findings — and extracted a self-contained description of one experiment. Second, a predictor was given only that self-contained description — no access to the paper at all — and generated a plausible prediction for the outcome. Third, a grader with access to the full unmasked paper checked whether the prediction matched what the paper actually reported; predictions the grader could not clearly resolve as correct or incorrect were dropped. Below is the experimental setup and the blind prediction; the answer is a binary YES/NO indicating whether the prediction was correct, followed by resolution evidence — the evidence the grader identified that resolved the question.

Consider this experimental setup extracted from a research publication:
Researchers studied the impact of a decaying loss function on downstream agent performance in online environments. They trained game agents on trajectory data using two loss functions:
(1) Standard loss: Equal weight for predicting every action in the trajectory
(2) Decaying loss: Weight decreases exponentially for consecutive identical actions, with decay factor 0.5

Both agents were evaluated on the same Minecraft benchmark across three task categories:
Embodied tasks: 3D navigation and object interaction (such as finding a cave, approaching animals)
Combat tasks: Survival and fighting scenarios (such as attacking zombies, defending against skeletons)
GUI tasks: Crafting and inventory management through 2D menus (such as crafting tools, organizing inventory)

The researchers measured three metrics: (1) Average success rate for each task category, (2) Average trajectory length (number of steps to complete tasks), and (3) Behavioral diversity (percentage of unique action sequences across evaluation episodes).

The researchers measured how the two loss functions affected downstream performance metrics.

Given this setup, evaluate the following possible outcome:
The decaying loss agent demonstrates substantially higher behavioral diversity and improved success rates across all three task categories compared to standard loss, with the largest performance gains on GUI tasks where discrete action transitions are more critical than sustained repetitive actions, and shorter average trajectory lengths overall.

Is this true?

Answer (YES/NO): NO